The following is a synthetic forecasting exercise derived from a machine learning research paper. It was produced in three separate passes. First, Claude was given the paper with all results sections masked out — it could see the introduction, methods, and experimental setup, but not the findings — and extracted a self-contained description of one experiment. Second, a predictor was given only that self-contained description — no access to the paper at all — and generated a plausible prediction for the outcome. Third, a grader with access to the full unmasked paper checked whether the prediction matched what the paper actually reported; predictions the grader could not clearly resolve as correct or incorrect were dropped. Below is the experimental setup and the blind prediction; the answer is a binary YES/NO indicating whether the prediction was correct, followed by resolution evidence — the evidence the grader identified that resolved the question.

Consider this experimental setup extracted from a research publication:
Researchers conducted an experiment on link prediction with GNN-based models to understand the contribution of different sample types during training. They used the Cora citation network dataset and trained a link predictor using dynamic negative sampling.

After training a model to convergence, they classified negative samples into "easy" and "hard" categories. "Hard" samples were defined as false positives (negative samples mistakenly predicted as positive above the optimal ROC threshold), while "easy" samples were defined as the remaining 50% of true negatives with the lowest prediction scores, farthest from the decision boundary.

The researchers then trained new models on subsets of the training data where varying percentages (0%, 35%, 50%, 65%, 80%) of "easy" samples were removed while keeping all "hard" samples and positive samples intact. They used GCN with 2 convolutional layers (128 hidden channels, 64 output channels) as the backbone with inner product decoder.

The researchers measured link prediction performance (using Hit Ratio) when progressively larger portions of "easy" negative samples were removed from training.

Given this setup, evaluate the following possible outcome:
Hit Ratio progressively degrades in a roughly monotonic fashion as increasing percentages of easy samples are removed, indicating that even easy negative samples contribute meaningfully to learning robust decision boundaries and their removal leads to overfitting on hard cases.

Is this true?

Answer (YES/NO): NO